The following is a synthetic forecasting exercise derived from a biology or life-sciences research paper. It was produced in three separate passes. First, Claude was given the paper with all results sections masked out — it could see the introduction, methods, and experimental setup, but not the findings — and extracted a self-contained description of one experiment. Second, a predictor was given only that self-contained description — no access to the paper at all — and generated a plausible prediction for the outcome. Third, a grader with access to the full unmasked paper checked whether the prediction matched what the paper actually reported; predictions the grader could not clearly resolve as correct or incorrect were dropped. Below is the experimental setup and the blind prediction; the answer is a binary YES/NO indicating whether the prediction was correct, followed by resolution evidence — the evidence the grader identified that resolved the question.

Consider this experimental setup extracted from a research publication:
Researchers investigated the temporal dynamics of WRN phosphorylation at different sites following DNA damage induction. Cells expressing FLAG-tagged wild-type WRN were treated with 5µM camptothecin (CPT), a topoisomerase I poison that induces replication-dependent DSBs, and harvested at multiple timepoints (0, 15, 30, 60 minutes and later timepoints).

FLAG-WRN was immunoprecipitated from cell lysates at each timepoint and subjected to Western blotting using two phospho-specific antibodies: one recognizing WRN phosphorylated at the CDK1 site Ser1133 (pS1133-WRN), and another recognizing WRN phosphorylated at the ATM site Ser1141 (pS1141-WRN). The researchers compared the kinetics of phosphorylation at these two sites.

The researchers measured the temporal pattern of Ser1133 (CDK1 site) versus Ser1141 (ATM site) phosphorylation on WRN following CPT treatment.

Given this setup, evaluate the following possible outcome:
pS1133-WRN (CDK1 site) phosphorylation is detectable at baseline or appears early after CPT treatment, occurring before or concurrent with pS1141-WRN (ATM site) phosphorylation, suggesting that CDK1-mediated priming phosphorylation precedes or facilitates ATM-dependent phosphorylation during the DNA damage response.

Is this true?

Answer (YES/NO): YES